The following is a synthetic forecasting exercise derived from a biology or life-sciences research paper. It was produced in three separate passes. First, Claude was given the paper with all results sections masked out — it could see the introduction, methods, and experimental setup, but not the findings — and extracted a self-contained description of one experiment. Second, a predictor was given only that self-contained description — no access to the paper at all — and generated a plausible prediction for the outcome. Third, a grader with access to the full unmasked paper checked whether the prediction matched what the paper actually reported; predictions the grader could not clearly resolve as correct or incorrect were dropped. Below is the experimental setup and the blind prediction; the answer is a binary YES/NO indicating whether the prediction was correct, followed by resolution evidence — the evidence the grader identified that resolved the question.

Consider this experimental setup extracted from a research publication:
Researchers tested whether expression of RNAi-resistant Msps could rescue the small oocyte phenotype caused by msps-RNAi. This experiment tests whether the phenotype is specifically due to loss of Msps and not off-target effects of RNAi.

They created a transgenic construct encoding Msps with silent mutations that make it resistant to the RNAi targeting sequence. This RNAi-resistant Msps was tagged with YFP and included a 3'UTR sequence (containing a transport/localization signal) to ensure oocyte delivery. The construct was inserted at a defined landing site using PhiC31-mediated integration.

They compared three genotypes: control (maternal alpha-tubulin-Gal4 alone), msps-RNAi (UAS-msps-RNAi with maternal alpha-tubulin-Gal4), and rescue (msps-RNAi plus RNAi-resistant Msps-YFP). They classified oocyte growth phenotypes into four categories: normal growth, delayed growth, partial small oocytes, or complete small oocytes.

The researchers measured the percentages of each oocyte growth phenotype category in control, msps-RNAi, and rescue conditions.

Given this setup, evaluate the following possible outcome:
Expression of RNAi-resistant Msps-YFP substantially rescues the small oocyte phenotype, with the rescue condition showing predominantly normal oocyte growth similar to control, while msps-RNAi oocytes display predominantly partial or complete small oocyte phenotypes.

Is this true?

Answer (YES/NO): YES